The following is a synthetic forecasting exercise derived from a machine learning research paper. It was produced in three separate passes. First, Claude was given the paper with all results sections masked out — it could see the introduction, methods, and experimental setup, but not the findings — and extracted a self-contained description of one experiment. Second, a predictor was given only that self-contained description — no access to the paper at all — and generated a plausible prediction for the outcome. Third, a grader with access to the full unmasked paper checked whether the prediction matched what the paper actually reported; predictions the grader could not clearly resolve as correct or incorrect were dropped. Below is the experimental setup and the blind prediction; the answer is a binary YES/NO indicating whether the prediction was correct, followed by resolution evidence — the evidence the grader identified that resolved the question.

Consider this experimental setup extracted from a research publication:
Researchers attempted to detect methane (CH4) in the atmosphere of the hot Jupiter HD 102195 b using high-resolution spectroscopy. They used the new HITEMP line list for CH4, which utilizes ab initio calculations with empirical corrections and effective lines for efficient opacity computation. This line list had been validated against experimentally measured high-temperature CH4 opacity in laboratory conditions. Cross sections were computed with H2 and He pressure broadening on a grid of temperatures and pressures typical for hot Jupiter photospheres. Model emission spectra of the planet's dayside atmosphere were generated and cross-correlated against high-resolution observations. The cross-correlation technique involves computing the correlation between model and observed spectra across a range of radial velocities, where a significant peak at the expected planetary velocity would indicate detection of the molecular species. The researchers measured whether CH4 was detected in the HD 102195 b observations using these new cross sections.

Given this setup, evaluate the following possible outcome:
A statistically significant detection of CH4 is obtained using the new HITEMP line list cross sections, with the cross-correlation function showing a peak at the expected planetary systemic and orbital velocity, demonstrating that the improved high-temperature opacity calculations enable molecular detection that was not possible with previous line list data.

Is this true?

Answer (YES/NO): NO